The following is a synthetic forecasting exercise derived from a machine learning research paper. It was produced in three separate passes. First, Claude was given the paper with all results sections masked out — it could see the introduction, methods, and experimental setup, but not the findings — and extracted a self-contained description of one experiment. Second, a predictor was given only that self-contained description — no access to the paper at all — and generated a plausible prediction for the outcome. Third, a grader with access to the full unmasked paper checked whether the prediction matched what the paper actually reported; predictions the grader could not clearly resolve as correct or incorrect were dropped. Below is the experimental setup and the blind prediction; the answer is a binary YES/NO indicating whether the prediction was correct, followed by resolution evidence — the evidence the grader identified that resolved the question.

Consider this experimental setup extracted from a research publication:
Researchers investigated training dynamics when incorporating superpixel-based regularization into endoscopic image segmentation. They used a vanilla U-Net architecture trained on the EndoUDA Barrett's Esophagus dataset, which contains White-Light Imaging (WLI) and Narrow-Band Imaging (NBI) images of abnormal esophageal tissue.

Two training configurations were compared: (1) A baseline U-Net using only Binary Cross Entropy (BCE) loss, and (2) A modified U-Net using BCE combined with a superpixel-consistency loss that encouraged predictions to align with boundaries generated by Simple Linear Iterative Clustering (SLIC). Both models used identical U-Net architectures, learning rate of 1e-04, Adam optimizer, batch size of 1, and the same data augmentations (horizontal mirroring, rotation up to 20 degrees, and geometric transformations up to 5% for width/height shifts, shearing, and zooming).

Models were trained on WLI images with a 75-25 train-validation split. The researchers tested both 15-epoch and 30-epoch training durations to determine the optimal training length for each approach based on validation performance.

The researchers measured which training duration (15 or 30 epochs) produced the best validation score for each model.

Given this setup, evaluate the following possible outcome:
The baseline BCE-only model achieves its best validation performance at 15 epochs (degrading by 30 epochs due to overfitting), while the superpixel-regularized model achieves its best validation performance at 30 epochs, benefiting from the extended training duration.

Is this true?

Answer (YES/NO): YES